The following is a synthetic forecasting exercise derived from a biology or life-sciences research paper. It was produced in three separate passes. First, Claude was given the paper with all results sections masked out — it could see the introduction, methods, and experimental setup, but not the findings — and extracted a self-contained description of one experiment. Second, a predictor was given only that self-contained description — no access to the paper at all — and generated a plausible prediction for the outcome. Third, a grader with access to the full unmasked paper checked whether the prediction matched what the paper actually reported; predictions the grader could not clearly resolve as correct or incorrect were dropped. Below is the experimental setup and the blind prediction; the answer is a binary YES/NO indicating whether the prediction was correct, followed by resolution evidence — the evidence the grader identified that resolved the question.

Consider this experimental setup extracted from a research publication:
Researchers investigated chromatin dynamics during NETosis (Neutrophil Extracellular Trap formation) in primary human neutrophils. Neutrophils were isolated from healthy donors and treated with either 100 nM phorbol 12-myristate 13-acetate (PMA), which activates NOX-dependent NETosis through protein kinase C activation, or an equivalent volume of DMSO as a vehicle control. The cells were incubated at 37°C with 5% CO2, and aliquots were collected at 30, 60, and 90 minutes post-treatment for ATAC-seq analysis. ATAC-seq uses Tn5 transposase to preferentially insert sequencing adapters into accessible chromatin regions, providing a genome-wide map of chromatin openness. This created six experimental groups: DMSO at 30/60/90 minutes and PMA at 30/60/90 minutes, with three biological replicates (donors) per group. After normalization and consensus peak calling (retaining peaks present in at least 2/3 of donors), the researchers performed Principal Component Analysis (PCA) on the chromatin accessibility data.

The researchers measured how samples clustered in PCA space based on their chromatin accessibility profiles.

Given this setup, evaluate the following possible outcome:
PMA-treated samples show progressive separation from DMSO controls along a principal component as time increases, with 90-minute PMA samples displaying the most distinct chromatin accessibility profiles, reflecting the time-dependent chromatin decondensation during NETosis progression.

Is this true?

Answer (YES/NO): NO